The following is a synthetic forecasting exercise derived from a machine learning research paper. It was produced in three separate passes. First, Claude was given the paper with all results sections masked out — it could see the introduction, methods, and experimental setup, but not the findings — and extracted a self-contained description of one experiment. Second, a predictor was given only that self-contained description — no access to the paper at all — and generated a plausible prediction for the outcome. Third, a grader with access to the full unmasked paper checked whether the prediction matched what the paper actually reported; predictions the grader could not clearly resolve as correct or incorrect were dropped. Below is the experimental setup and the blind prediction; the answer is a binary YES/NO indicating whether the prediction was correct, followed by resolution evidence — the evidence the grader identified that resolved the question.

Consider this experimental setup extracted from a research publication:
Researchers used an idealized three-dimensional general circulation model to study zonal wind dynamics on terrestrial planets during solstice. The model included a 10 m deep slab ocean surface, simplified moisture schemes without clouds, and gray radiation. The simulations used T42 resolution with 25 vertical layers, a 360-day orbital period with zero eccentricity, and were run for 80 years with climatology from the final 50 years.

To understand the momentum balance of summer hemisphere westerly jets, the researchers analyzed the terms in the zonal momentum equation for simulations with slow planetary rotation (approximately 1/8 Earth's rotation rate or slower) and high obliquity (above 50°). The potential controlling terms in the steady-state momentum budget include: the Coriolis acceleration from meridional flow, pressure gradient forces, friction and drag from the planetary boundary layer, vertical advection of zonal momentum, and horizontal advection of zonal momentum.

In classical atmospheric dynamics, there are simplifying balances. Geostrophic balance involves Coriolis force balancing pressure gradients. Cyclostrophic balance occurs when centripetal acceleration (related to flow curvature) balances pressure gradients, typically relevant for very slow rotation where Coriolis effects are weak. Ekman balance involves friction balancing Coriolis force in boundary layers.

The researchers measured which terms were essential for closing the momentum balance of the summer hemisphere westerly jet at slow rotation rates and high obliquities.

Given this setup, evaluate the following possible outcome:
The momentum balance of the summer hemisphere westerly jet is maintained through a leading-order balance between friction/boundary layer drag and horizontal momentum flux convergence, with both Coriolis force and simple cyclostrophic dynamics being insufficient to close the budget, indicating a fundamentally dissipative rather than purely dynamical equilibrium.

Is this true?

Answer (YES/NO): NO